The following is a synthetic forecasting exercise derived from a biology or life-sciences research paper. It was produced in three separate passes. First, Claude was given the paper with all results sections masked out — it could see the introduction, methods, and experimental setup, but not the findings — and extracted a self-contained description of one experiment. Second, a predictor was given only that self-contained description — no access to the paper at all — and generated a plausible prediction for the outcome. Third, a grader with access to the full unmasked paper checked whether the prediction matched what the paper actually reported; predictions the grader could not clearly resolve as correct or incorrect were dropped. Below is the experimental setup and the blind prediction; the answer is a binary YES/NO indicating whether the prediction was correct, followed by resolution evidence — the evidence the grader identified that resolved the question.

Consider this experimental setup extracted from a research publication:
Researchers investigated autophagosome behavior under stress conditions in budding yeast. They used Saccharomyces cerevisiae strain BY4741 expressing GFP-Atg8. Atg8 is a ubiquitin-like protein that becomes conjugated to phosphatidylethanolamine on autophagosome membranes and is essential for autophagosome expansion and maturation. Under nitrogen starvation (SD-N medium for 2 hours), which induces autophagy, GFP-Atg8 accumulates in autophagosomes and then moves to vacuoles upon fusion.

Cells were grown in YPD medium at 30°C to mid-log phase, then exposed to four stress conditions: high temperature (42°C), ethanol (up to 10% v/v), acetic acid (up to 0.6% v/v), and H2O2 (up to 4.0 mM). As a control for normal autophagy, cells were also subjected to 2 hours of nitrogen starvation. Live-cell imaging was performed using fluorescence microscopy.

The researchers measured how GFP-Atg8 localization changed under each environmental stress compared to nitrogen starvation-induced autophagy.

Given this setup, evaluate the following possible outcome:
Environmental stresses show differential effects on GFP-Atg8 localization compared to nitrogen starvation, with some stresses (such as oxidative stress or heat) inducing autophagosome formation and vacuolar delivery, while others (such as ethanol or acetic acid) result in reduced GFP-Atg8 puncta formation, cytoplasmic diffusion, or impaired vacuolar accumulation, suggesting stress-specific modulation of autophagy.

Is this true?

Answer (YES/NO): NO